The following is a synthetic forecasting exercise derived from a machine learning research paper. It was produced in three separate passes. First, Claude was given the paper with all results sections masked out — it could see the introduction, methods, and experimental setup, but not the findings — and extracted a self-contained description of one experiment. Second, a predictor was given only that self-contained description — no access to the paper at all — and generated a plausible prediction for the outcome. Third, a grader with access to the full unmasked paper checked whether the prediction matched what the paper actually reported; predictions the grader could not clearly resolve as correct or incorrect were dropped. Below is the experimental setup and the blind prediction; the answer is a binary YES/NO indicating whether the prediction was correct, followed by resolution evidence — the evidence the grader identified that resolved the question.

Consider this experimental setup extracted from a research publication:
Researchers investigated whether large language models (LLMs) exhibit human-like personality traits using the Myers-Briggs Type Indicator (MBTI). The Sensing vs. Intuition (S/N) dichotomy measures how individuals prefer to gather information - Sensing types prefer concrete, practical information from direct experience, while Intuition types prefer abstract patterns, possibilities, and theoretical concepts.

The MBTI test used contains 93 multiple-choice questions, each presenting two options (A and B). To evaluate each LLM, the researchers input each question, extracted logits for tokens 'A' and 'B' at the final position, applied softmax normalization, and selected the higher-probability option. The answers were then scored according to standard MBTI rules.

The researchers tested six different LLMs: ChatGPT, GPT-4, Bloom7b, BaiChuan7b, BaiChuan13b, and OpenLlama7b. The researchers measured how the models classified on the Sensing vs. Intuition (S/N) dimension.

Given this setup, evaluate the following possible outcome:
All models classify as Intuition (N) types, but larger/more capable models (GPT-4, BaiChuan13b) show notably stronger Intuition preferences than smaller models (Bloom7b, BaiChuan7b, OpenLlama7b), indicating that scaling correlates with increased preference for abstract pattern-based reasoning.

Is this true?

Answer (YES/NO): NO